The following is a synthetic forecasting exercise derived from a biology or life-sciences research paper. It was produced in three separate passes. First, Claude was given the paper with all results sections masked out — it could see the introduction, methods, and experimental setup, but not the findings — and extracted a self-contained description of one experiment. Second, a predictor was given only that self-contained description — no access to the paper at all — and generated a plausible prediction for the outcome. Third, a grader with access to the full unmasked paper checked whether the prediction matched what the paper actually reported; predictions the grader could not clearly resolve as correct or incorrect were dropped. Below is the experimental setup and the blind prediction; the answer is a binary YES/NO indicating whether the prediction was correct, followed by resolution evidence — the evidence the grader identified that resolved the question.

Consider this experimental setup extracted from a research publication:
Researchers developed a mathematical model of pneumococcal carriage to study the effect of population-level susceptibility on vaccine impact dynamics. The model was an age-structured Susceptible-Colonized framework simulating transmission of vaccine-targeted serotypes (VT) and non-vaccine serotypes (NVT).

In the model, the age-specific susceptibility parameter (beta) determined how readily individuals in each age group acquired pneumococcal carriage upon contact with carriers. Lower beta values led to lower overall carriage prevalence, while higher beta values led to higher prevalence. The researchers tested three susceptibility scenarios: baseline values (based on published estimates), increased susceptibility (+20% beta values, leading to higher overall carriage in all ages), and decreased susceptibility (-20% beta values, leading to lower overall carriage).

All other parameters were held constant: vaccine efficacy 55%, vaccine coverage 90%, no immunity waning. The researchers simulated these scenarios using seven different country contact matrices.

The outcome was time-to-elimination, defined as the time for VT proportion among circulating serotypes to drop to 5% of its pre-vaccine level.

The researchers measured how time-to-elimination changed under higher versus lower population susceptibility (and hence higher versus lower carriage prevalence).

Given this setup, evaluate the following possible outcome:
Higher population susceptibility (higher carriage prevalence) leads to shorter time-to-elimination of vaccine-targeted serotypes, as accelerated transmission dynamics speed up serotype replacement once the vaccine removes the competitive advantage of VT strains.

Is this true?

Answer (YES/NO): NO